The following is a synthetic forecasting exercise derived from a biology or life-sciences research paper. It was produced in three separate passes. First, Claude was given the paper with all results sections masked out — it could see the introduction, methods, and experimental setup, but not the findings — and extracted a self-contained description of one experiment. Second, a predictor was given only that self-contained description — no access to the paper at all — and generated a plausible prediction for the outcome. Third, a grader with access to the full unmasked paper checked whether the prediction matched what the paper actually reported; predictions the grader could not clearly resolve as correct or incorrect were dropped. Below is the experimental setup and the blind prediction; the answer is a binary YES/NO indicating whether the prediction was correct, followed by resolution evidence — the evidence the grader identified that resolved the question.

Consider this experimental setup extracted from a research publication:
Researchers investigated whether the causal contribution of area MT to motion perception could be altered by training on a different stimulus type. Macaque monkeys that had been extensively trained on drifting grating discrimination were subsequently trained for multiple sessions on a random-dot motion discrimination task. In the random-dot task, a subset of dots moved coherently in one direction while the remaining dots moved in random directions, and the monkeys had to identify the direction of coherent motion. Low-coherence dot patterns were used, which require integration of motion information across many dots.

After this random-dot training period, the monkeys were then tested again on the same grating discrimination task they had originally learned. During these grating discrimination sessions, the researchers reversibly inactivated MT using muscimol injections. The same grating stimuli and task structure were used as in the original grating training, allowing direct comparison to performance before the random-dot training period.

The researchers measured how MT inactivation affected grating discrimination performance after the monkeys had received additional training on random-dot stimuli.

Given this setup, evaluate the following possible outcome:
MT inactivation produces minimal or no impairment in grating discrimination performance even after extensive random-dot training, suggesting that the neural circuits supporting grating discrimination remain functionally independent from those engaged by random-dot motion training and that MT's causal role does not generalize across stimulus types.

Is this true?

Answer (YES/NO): NO